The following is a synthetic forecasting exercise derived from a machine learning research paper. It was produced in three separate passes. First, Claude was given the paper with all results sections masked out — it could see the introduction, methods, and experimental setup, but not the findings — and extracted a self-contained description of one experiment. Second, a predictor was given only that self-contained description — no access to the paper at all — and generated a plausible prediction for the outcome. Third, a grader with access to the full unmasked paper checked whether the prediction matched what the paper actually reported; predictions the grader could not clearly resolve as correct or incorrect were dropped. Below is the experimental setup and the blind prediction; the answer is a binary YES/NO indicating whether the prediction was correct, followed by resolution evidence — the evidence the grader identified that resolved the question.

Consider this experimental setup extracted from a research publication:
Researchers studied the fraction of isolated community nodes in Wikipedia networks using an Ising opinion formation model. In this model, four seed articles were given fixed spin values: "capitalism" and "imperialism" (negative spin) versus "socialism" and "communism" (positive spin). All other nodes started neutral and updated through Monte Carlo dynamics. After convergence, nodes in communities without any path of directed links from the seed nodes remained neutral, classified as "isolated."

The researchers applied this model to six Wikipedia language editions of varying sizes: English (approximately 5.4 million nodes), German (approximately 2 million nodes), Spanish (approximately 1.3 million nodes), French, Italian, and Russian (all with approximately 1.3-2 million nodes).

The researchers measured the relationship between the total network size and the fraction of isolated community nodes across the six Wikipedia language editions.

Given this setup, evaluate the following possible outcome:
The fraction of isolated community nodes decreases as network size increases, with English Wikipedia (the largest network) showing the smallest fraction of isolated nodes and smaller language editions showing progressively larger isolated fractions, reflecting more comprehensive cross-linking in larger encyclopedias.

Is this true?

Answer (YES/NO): NO